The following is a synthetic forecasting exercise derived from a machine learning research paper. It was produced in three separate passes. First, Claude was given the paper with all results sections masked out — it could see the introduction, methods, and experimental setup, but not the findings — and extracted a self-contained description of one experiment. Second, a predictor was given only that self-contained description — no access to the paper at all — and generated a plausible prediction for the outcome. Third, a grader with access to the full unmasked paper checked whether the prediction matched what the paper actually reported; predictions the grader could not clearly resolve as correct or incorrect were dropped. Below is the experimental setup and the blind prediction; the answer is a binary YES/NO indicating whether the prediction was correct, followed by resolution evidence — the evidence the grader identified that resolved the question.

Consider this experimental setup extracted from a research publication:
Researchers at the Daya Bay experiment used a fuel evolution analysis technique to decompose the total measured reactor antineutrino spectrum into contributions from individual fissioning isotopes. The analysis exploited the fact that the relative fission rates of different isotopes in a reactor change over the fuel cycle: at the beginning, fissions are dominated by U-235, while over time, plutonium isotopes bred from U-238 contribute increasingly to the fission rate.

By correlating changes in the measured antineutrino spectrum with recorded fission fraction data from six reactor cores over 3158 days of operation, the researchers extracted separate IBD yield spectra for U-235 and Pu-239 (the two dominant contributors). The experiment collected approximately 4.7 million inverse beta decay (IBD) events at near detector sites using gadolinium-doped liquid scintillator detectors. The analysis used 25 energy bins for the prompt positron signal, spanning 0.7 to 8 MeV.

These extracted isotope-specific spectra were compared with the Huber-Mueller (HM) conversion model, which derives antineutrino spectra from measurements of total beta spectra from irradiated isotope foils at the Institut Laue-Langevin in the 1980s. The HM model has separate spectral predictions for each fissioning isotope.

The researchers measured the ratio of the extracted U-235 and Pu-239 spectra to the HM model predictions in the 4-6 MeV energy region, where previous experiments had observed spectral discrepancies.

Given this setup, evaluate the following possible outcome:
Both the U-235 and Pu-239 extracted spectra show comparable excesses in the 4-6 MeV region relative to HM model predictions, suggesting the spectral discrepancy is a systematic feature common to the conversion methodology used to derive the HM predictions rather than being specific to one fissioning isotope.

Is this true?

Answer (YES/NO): NO